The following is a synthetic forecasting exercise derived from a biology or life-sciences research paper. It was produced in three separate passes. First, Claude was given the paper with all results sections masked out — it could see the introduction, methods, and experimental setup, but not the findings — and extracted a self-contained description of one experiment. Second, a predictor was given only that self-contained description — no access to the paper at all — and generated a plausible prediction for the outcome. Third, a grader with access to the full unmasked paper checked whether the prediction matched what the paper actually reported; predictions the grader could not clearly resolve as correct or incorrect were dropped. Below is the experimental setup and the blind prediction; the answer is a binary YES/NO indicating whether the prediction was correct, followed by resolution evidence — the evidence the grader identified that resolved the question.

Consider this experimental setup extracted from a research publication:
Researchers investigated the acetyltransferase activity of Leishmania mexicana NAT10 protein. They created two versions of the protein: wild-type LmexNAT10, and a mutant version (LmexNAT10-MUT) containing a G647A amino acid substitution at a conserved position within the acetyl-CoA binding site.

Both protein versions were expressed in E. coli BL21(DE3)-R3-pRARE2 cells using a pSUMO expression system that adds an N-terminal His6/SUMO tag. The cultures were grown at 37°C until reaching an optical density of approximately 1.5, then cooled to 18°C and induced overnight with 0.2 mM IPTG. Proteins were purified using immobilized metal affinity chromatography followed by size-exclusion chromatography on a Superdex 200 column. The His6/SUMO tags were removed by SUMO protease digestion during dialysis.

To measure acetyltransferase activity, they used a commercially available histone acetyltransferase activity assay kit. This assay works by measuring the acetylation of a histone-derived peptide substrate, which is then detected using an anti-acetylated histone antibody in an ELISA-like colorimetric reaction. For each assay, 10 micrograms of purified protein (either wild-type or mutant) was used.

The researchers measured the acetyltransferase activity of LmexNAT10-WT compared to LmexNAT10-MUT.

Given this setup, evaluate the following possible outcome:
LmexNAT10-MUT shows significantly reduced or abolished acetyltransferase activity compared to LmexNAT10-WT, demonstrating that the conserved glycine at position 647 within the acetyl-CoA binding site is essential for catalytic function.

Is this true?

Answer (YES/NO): NO